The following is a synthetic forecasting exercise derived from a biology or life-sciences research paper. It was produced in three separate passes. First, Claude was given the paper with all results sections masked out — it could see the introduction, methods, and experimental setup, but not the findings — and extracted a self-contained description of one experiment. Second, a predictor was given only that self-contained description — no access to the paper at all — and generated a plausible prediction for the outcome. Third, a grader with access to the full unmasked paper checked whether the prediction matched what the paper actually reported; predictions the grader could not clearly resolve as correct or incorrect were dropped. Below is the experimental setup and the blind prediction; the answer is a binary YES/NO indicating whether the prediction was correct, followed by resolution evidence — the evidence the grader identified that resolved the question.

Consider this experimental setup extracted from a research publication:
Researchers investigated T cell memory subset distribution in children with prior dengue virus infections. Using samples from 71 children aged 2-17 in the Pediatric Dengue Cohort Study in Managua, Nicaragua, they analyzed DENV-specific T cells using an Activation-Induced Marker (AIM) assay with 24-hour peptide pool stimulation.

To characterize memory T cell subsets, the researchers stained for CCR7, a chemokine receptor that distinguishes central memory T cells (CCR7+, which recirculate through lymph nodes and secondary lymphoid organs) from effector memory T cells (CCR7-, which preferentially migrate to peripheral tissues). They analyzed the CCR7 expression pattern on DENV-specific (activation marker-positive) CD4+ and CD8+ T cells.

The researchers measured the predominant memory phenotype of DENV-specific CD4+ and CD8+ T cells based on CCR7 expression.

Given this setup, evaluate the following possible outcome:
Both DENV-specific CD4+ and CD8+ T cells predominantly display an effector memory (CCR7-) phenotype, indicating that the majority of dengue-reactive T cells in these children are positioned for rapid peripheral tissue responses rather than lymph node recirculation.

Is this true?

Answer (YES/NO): NO